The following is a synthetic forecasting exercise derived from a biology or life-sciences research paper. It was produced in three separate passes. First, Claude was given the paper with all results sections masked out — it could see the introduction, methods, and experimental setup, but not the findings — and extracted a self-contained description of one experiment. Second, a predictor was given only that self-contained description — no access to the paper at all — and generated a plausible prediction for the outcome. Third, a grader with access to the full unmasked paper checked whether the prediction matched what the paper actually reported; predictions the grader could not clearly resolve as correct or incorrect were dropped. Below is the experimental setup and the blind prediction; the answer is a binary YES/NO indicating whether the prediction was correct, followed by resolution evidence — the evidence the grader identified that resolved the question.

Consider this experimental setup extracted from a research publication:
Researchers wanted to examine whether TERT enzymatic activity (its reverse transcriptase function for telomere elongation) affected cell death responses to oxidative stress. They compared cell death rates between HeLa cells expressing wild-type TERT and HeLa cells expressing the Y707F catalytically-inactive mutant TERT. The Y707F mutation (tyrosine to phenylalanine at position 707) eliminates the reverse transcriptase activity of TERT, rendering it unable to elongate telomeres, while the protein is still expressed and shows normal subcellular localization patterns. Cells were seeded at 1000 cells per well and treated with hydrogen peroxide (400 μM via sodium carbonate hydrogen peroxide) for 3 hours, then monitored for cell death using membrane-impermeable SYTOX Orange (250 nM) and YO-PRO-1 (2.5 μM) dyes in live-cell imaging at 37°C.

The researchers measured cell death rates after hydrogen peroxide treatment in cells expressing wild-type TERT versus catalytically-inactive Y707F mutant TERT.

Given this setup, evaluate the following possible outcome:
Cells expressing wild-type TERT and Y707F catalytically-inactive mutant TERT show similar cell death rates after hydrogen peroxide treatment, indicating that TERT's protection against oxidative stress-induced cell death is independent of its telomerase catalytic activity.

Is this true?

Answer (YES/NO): NO